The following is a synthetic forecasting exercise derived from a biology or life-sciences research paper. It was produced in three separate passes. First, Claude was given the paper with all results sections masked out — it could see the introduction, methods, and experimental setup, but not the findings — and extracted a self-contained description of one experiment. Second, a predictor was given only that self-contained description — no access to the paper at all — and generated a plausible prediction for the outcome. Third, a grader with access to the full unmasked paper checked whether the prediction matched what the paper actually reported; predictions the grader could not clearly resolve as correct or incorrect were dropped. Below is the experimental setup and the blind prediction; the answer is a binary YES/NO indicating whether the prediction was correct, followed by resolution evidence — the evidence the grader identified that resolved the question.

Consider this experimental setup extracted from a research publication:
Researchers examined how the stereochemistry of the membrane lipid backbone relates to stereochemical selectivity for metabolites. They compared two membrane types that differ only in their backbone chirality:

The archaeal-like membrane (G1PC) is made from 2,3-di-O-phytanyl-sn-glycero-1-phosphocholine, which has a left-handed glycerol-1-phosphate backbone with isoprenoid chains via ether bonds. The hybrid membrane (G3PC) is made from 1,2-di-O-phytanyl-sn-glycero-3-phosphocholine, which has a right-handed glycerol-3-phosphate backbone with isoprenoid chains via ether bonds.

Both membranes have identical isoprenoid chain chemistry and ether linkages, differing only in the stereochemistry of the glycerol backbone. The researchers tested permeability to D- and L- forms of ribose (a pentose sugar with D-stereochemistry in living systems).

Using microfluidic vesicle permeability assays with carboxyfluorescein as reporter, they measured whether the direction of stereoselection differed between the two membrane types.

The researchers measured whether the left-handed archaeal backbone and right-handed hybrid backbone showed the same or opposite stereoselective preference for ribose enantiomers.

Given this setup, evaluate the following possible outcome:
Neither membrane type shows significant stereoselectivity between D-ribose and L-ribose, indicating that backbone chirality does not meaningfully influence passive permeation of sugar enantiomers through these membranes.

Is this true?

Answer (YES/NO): NO